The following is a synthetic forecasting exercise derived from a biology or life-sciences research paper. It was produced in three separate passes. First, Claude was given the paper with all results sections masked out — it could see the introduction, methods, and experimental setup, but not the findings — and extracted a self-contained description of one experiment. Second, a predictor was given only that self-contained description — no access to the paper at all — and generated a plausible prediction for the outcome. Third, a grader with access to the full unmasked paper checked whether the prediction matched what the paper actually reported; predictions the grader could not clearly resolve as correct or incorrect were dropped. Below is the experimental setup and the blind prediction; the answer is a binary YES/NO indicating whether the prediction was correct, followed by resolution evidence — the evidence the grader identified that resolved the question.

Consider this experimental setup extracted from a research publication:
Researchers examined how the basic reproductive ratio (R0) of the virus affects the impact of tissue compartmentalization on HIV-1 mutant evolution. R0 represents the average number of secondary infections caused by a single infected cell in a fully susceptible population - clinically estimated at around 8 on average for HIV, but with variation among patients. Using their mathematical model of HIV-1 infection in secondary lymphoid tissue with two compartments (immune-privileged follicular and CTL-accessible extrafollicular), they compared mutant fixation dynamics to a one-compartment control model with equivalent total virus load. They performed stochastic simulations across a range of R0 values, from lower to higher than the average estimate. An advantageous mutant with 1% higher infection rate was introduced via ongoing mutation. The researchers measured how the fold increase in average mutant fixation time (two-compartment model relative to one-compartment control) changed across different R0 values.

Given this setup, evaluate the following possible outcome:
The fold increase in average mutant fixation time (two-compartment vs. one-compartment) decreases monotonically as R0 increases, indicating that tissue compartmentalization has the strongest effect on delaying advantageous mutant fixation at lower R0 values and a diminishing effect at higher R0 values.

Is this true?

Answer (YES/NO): NO